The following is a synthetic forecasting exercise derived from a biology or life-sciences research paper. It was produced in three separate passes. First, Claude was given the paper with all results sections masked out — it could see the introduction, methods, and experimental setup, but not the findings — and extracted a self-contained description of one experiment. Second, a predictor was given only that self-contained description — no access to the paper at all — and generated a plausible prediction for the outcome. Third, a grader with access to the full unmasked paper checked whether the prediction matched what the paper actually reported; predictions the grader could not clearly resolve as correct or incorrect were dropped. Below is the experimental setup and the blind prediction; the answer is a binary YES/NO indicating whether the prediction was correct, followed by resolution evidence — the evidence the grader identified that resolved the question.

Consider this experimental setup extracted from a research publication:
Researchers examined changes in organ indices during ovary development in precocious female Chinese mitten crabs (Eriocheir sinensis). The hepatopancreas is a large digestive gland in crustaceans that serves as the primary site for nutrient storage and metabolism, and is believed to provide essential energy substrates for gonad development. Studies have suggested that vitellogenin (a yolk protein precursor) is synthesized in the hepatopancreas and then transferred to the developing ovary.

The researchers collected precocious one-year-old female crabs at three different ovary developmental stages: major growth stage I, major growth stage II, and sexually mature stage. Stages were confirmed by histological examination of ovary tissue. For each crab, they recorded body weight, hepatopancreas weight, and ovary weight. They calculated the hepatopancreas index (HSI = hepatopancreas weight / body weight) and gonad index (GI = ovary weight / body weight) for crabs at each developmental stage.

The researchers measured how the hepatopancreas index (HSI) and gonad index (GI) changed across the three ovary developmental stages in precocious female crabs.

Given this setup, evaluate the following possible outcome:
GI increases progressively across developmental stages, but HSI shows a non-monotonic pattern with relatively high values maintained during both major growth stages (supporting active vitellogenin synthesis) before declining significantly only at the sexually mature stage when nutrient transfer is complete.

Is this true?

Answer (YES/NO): NO